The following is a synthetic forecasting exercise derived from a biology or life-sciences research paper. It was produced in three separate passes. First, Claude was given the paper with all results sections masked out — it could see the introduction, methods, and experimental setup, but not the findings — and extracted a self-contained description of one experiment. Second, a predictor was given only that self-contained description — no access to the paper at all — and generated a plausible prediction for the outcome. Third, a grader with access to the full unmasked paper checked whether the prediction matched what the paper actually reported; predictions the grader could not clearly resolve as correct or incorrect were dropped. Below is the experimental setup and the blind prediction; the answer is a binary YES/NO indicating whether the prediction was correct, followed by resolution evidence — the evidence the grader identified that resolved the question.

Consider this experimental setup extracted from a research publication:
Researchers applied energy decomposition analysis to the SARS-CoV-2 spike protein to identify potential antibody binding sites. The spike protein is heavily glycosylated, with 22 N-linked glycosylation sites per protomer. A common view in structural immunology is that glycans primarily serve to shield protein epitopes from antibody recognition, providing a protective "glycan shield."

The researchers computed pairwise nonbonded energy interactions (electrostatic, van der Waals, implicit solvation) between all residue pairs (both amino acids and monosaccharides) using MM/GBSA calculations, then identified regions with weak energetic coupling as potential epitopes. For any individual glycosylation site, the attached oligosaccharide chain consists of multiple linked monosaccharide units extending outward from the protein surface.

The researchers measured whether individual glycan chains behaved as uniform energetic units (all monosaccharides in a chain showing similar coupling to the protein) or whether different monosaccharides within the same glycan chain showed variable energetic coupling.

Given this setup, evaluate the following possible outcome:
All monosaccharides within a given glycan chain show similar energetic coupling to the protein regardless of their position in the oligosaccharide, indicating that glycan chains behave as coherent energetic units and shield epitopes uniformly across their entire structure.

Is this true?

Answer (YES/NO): NO